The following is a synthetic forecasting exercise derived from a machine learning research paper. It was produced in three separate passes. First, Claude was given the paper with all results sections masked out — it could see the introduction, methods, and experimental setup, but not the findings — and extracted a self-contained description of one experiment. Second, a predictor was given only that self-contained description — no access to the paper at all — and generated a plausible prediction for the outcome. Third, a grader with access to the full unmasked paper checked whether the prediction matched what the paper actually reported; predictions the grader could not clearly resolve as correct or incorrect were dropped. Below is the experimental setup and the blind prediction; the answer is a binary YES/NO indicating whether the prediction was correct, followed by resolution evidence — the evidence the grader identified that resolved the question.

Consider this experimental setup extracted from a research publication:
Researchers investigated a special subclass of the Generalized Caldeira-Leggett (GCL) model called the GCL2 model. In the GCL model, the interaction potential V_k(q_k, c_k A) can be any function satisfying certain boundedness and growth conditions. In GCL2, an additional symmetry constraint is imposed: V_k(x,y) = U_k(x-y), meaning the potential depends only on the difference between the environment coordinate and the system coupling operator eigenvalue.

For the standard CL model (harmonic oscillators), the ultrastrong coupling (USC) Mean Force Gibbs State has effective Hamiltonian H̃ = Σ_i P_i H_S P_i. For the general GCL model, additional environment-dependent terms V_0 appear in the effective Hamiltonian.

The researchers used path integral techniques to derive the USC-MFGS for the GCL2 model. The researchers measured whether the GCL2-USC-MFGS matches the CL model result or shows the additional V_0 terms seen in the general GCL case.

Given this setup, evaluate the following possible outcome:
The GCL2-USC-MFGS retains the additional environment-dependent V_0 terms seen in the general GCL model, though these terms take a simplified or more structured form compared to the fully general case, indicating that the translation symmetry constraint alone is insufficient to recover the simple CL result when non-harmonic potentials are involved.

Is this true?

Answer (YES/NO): NO